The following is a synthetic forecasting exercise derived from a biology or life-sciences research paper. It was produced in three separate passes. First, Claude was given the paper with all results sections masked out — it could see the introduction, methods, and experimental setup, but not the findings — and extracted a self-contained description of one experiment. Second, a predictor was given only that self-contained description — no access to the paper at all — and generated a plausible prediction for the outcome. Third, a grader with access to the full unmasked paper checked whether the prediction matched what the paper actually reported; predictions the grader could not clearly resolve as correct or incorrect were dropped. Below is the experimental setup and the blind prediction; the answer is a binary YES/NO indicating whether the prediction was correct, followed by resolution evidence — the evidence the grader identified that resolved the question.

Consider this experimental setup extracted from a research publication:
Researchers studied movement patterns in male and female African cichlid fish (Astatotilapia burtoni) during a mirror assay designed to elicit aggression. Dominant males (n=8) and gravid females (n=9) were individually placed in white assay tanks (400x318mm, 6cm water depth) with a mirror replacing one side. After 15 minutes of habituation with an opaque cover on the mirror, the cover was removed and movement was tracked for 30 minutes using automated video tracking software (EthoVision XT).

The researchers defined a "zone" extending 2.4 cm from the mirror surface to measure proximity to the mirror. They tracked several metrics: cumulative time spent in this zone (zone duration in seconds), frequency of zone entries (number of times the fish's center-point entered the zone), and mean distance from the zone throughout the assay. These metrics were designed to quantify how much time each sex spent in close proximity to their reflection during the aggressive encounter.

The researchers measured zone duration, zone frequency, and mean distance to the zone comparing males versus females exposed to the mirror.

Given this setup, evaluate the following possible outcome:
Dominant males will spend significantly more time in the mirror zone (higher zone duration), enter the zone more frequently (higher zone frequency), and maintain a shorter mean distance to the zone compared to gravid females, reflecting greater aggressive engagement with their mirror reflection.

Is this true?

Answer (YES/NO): NO